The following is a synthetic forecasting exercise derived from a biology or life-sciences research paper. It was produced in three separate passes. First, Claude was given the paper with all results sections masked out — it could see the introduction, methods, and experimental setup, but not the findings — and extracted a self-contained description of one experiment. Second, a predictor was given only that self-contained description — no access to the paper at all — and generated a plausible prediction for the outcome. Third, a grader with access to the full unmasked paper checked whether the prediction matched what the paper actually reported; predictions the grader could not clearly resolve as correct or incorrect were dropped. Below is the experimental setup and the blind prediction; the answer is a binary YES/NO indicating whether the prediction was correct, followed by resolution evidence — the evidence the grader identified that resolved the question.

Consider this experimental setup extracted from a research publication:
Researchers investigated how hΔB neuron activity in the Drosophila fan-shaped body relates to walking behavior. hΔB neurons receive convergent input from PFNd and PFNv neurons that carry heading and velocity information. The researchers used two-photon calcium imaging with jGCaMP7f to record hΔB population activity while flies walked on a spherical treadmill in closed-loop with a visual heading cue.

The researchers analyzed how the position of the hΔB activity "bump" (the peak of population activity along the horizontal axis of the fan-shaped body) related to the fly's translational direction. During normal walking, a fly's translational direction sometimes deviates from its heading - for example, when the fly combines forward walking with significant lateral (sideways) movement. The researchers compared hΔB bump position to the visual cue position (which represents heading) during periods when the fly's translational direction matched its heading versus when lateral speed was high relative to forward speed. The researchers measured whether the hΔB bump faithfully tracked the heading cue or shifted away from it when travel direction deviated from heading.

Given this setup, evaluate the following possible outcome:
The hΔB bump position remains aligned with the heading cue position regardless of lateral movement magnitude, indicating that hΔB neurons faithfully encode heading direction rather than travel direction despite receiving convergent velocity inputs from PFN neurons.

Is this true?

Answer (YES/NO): NO